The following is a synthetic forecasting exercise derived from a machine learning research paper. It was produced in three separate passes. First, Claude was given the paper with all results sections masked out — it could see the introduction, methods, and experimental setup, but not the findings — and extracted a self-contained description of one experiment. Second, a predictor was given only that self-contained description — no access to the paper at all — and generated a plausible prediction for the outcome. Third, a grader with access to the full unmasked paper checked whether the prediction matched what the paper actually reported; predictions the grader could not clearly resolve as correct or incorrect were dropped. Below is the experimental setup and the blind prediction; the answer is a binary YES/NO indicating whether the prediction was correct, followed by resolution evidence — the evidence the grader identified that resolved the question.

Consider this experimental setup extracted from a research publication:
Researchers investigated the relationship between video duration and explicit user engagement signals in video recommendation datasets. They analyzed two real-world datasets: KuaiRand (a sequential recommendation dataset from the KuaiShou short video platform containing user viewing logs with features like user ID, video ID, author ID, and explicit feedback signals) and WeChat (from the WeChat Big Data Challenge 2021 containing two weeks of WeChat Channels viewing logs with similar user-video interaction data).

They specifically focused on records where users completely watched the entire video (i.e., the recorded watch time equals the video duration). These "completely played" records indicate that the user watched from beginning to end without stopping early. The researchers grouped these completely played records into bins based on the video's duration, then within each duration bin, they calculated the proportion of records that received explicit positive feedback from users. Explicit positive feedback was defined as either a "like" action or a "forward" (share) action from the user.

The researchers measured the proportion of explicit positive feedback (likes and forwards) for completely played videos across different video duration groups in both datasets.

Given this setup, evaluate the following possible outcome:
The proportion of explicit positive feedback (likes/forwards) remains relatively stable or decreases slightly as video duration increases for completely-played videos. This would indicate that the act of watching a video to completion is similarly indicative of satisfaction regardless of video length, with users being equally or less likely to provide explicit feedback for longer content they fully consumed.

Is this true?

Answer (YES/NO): NO